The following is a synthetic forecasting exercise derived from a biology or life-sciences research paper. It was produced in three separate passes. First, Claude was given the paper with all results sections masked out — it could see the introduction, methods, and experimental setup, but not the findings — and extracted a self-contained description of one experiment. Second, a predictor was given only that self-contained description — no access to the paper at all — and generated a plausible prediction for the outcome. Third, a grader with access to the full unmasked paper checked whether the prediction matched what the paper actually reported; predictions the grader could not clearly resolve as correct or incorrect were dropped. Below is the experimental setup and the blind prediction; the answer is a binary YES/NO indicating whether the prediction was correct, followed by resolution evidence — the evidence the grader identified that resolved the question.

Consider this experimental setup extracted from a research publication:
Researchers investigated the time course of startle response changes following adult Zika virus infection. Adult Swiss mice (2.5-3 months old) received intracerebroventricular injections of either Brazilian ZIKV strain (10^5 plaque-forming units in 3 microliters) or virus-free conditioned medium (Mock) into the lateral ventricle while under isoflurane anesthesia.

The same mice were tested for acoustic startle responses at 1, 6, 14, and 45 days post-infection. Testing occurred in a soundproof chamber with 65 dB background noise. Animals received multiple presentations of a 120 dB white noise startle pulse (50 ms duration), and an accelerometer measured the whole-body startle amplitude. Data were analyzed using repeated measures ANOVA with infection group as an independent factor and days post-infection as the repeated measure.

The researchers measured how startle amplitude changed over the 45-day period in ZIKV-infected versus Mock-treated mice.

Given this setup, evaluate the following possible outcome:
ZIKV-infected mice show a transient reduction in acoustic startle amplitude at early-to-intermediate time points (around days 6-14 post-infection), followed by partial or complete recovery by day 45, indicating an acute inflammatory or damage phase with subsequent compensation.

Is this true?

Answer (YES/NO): NO